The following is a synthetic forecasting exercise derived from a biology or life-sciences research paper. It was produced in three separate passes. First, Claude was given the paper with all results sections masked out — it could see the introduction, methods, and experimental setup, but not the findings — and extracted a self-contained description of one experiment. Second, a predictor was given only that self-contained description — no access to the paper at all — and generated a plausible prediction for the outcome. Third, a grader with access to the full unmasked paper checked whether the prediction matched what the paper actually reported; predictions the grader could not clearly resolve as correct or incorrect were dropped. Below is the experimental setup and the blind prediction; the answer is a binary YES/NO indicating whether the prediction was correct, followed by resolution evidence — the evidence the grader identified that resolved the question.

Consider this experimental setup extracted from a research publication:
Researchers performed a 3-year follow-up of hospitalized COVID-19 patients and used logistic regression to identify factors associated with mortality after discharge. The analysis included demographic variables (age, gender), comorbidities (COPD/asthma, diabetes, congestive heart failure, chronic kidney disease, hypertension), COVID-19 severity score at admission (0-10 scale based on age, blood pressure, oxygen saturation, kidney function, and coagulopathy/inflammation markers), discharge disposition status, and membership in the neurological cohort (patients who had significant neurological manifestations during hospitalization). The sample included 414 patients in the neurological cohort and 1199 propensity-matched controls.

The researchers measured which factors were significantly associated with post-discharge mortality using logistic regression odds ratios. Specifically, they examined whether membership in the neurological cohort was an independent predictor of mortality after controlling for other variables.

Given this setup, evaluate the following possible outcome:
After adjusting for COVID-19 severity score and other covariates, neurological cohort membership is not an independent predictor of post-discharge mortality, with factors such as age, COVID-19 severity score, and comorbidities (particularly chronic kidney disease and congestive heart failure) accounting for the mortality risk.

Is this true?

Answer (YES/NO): NO